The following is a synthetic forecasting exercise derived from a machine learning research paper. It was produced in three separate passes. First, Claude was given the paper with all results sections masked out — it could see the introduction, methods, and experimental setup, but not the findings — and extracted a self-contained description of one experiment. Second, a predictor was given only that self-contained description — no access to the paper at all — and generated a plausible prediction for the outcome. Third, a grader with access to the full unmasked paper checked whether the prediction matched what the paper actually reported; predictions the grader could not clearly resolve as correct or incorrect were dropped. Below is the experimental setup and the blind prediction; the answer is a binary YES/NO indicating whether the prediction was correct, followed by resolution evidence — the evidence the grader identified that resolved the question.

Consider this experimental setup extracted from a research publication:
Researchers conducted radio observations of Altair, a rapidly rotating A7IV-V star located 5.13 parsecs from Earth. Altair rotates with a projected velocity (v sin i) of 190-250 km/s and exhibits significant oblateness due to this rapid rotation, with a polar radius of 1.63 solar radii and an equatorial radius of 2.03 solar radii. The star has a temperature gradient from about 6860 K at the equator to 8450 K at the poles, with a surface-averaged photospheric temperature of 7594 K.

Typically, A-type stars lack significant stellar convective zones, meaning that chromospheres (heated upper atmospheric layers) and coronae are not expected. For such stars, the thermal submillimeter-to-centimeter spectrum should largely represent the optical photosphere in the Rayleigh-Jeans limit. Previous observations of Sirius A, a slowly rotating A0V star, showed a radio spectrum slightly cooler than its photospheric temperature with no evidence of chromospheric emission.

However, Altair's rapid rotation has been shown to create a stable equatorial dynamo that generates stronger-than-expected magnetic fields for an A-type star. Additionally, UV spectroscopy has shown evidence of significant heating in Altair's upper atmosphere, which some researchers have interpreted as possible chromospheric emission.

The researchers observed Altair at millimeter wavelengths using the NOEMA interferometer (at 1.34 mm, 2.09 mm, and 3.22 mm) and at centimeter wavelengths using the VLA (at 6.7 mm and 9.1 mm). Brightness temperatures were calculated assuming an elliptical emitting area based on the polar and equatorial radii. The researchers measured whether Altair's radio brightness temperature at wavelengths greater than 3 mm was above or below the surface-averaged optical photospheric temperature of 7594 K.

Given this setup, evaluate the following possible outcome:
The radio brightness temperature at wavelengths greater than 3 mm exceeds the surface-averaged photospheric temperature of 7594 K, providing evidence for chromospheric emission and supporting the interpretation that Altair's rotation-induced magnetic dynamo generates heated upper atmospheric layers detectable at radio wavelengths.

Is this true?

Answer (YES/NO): YES